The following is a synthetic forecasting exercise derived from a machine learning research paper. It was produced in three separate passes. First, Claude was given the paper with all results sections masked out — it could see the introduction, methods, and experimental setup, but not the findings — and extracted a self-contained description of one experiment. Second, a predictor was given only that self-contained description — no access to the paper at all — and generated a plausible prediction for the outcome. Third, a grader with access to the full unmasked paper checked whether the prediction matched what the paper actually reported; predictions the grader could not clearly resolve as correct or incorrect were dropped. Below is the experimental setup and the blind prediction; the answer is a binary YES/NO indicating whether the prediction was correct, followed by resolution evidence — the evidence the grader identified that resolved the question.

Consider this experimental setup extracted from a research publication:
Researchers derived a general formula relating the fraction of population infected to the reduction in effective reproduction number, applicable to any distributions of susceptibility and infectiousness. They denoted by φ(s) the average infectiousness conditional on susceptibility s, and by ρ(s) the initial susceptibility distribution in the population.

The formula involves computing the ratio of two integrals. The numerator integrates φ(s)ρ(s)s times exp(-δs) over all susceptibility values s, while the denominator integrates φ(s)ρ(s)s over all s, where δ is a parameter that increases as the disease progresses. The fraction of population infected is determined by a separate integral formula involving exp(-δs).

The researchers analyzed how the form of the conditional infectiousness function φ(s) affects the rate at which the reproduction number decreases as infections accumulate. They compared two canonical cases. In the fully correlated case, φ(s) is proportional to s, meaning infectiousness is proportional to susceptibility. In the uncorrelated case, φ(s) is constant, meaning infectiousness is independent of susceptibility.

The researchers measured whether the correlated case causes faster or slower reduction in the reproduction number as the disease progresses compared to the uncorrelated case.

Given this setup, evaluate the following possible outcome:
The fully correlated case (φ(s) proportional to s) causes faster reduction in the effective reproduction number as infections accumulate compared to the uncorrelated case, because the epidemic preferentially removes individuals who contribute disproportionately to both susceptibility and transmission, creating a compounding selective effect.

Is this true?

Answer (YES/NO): YES